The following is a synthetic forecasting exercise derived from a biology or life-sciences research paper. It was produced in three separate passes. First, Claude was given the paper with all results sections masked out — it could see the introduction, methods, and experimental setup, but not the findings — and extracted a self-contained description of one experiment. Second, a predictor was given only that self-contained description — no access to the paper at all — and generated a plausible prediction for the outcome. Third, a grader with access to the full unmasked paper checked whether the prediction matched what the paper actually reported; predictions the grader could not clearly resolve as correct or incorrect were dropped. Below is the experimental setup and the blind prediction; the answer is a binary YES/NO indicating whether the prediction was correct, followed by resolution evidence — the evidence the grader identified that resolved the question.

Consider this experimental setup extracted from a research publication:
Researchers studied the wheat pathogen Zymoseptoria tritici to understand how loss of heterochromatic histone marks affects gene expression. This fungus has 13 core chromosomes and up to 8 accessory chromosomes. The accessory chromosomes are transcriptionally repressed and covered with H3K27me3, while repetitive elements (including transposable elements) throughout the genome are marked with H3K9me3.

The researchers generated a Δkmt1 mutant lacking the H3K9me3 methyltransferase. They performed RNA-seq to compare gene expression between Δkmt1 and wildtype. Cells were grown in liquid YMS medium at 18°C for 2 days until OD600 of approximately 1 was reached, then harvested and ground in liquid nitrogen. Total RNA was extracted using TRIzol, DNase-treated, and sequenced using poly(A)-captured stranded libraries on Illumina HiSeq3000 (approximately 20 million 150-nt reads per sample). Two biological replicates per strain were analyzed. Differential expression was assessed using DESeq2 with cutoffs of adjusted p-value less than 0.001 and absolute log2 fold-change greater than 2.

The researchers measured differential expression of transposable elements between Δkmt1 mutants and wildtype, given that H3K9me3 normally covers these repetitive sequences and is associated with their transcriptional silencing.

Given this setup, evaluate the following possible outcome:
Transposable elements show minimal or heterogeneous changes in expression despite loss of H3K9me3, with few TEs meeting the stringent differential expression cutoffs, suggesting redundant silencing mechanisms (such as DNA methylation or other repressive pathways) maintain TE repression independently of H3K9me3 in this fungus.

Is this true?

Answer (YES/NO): NO